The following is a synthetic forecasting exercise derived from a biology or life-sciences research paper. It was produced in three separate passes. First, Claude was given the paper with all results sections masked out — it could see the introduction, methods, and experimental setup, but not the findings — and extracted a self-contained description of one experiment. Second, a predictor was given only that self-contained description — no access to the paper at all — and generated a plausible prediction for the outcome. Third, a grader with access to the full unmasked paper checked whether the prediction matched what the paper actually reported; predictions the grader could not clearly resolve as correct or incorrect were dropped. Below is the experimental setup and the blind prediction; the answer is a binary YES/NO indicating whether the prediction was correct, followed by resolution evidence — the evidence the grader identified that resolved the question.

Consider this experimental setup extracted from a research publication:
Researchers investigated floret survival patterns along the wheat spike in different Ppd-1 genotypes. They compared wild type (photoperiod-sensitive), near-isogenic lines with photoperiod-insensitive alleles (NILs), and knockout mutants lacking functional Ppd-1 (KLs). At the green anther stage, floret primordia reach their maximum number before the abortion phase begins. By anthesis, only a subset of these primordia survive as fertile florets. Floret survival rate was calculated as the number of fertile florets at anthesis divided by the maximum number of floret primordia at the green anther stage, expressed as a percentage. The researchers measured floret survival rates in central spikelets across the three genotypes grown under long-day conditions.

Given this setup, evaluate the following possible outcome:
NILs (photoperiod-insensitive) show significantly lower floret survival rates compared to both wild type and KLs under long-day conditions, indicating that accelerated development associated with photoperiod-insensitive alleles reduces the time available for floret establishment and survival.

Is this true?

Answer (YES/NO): NO